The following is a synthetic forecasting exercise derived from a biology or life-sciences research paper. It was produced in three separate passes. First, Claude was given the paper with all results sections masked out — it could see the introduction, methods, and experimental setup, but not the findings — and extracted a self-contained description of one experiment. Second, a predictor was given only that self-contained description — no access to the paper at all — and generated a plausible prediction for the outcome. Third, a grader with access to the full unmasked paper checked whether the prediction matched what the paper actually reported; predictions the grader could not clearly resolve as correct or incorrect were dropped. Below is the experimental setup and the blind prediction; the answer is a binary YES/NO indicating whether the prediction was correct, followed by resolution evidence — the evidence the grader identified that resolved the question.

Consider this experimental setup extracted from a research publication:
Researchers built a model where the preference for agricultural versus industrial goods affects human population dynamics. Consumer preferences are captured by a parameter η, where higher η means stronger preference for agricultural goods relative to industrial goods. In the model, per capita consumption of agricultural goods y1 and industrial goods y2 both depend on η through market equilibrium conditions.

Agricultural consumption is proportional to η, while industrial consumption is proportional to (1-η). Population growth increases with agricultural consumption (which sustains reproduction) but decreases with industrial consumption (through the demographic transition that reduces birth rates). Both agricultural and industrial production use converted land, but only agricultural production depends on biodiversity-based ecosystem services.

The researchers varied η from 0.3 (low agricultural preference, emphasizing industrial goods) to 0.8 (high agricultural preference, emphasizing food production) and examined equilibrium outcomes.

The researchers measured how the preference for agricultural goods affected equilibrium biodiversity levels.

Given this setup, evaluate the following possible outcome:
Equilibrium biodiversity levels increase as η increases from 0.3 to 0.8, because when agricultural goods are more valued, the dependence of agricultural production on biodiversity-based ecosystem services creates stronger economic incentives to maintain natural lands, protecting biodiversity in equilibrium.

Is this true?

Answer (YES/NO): NO